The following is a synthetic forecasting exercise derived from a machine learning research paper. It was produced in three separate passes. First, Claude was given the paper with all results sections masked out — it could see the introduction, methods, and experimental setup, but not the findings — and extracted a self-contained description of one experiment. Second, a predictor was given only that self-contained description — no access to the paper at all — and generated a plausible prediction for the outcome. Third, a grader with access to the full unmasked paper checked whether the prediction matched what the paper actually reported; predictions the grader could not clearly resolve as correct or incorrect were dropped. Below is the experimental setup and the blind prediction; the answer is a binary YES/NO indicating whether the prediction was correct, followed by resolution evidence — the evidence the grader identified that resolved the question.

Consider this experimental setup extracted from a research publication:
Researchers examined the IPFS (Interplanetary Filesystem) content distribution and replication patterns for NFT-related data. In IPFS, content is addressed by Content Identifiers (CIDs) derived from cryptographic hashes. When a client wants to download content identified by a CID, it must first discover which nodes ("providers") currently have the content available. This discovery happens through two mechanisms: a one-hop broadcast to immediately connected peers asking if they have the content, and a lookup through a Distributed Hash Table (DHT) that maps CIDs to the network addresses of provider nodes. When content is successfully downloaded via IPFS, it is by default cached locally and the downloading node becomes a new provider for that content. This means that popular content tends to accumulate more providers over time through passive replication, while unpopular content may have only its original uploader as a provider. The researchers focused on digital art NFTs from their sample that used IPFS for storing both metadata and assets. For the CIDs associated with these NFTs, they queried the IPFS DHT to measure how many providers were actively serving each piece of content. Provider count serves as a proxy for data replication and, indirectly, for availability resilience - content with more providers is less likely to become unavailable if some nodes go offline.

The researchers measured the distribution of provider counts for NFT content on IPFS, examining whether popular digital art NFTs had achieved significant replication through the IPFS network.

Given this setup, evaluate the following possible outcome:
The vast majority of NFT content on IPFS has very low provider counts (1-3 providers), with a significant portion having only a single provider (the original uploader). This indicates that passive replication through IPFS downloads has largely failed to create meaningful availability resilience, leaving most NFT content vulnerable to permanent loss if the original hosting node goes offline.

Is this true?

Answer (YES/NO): NO